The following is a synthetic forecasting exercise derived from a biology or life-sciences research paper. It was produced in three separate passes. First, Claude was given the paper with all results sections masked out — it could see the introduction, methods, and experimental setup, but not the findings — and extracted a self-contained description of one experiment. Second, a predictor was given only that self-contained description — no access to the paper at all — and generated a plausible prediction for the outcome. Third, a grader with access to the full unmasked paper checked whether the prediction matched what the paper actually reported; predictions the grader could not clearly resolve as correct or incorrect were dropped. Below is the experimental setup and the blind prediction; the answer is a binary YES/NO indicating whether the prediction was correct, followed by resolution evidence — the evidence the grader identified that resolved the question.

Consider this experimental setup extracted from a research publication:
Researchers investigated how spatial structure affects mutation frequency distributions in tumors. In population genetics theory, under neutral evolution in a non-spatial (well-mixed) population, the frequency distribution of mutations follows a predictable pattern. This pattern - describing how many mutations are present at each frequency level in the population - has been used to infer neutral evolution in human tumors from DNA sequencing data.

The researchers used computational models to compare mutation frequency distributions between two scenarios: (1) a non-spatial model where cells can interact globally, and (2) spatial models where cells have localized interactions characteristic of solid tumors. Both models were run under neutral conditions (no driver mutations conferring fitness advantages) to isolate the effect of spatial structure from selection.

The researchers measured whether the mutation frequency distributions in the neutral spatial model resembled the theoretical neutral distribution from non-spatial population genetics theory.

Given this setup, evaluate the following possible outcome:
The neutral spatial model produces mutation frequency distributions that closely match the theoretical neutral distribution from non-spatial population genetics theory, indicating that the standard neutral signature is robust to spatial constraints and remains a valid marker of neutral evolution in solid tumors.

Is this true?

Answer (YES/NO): NO